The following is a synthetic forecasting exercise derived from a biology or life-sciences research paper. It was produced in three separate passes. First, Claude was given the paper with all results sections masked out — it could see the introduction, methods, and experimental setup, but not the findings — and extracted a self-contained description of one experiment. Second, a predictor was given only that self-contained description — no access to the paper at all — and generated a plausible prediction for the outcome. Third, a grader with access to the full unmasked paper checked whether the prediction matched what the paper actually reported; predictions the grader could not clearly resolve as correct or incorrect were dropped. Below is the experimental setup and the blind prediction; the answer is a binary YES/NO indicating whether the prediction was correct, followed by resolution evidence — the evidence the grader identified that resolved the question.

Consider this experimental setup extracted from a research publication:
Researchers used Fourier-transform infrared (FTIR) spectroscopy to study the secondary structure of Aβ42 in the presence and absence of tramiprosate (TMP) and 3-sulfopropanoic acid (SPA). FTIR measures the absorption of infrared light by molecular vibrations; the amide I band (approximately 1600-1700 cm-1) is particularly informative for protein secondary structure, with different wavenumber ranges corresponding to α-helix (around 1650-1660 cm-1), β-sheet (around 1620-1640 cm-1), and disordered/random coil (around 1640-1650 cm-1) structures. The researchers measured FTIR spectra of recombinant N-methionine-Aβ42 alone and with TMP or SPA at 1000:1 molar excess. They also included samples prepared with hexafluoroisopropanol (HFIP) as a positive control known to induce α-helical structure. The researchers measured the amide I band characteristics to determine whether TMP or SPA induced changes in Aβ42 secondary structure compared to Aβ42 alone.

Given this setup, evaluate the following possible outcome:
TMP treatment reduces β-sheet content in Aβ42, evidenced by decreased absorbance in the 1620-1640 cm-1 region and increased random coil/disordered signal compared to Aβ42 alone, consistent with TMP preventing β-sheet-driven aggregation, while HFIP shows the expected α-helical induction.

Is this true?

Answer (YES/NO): NO